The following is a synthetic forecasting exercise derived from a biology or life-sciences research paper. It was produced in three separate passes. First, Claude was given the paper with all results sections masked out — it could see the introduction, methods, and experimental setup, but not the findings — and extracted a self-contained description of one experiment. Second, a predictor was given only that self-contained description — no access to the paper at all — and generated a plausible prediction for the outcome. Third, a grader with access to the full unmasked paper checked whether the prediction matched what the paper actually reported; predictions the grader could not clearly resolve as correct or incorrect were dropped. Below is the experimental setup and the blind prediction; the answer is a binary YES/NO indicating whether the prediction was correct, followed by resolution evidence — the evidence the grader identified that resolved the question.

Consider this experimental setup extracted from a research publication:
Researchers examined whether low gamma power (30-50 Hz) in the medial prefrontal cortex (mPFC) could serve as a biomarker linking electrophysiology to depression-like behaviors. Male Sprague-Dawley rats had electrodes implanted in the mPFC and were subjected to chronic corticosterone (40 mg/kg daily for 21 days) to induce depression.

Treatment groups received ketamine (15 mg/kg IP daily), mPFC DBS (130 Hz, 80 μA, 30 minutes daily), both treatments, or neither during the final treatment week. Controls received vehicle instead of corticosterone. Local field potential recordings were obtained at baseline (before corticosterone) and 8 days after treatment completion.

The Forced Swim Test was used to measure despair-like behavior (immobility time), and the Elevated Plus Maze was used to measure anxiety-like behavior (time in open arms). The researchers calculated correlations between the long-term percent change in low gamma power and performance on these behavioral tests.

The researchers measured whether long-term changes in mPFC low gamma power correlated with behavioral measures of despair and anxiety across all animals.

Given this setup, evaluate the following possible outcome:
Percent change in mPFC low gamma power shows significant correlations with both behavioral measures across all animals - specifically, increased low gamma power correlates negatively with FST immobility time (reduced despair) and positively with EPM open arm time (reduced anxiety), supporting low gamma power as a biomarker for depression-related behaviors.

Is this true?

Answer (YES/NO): NO